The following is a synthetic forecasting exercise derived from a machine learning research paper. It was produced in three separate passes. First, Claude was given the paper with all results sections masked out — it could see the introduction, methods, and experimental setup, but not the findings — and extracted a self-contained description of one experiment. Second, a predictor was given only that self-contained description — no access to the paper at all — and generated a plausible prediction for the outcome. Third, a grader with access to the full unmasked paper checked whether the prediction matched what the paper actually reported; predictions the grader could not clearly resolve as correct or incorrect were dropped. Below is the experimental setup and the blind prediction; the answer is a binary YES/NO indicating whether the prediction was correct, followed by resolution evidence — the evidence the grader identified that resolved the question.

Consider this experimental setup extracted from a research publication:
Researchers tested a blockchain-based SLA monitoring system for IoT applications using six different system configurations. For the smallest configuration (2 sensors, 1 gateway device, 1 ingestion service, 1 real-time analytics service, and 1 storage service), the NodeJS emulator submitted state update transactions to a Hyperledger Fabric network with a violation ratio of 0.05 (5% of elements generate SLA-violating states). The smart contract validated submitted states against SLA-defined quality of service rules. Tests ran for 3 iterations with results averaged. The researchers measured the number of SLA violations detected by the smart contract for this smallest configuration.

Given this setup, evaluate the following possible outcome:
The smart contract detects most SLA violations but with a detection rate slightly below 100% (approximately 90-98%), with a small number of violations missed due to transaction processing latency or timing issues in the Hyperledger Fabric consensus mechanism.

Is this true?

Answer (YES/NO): NO